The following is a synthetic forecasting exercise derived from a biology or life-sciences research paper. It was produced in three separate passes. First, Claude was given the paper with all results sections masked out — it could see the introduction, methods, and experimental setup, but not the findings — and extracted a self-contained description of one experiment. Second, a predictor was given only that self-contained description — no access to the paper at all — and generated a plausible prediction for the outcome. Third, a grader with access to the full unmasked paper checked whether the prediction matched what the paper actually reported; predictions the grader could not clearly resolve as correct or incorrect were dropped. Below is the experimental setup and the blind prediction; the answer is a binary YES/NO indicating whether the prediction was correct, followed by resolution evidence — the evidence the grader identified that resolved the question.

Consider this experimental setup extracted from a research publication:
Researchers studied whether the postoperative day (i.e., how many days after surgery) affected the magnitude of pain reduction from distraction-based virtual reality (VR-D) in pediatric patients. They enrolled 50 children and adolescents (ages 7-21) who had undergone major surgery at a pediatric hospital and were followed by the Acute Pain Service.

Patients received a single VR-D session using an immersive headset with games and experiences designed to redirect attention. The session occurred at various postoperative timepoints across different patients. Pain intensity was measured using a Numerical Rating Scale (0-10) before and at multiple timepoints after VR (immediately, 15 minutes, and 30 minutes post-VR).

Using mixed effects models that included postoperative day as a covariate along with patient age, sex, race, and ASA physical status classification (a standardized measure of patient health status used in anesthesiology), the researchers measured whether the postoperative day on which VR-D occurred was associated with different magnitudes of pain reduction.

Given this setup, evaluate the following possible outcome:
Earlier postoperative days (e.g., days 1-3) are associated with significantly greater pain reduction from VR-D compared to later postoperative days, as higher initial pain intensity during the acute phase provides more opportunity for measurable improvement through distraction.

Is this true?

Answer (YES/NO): NO